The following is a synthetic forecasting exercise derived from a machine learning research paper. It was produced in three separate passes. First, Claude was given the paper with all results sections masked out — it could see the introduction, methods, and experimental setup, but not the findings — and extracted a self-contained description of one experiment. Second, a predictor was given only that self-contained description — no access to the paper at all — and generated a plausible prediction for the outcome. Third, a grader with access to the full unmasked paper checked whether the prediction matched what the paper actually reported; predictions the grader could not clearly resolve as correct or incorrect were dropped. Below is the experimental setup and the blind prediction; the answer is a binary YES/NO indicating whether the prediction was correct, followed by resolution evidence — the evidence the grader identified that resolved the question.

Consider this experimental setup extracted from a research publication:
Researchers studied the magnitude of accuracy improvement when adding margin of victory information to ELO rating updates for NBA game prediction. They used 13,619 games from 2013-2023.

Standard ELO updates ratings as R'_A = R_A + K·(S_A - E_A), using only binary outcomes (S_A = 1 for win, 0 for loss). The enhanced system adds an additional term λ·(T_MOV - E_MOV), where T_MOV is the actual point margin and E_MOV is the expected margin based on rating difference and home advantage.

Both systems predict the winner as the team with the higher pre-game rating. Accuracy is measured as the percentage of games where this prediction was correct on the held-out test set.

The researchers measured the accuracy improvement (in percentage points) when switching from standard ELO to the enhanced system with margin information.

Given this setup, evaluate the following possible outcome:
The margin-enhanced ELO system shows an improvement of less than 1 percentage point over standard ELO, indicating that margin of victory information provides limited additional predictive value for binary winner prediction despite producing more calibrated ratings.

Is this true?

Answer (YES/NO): YES